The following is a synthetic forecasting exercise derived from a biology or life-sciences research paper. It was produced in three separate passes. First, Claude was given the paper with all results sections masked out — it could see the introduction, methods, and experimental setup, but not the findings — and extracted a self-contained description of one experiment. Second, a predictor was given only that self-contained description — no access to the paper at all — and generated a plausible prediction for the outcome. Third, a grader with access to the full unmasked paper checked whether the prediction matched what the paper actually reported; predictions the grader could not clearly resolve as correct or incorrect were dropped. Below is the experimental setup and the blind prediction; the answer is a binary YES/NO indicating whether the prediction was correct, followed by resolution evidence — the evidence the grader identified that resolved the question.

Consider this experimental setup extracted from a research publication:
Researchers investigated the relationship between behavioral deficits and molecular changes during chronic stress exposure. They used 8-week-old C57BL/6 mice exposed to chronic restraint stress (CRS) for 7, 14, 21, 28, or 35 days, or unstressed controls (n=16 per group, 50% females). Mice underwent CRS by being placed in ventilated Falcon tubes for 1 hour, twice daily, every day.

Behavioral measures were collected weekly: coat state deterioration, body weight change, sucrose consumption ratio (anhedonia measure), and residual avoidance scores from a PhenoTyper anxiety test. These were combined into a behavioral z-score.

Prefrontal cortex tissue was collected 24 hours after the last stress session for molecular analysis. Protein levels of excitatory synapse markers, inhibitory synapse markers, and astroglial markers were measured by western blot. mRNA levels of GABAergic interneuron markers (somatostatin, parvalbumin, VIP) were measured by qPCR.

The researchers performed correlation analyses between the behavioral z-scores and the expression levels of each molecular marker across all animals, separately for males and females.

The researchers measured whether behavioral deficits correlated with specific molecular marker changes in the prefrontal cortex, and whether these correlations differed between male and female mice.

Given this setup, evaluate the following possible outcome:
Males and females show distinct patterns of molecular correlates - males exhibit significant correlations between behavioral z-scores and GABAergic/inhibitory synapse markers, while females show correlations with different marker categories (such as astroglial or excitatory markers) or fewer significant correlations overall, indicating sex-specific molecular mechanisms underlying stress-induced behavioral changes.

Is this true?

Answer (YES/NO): YES